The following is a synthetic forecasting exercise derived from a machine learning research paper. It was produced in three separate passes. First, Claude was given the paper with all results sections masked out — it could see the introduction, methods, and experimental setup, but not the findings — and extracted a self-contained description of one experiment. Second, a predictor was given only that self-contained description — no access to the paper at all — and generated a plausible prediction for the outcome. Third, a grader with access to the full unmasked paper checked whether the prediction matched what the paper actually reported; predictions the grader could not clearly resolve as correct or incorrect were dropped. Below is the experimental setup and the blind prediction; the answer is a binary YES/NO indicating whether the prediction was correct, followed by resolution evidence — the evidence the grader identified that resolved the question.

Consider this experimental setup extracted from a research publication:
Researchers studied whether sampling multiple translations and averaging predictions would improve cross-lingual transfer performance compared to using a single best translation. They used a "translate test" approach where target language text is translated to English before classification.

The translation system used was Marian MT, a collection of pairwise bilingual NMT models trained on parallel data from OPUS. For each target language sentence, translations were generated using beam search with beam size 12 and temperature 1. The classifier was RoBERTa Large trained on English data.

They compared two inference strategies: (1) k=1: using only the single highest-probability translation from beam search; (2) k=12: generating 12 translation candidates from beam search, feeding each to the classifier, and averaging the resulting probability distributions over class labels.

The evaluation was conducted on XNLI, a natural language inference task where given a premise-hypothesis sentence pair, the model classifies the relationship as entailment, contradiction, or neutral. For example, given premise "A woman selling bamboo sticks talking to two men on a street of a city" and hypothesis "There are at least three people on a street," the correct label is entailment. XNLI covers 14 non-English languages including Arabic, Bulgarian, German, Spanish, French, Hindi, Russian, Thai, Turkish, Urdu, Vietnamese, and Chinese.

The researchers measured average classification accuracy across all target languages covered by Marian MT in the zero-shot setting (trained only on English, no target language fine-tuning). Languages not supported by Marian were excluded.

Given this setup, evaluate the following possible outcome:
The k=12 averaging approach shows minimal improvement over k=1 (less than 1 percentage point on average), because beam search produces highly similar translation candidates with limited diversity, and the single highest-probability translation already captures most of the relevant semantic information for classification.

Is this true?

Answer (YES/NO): YES